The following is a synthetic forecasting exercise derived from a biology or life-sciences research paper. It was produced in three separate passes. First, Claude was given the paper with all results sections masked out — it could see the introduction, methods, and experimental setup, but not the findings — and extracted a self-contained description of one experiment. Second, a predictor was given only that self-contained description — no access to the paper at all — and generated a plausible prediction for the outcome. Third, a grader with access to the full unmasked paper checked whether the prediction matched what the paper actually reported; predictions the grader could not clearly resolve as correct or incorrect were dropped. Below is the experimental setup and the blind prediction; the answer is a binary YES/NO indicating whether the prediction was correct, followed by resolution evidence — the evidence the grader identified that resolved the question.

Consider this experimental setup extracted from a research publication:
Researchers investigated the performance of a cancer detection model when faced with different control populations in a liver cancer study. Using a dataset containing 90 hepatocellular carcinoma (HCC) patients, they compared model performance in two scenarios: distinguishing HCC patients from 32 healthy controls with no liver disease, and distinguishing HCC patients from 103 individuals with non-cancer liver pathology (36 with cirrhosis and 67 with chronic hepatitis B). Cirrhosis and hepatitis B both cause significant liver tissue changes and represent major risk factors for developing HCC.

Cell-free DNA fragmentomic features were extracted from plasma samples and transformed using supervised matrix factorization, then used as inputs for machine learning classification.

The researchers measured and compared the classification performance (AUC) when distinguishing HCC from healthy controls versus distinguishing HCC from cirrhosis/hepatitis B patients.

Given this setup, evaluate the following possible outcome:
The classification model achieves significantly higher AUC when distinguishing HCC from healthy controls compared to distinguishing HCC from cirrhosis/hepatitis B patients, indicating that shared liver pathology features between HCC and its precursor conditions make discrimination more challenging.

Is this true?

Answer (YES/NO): NO